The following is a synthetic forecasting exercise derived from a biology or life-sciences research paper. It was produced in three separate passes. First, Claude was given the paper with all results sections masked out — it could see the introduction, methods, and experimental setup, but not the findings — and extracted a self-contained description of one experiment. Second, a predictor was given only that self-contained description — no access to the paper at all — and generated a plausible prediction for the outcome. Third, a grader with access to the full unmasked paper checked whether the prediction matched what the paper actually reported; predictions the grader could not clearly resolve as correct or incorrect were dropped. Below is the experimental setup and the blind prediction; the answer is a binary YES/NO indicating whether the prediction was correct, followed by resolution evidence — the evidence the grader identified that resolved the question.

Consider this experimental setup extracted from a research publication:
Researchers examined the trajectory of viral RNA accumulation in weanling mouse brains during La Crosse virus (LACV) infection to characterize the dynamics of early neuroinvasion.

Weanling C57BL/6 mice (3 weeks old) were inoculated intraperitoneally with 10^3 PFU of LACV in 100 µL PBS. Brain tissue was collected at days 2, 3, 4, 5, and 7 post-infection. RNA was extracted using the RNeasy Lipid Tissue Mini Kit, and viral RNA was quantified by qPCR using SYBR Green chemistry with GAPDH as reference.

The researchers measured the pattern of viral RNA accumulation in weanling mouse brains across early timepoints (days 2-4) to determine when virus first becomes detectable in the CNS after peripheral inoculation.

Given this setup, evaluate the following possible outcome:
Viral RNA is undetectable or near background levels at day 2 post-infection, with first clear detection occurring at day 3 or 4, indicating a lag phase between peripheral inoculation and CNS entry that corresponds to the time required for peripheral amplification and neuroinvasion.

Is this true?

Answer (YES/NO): YES